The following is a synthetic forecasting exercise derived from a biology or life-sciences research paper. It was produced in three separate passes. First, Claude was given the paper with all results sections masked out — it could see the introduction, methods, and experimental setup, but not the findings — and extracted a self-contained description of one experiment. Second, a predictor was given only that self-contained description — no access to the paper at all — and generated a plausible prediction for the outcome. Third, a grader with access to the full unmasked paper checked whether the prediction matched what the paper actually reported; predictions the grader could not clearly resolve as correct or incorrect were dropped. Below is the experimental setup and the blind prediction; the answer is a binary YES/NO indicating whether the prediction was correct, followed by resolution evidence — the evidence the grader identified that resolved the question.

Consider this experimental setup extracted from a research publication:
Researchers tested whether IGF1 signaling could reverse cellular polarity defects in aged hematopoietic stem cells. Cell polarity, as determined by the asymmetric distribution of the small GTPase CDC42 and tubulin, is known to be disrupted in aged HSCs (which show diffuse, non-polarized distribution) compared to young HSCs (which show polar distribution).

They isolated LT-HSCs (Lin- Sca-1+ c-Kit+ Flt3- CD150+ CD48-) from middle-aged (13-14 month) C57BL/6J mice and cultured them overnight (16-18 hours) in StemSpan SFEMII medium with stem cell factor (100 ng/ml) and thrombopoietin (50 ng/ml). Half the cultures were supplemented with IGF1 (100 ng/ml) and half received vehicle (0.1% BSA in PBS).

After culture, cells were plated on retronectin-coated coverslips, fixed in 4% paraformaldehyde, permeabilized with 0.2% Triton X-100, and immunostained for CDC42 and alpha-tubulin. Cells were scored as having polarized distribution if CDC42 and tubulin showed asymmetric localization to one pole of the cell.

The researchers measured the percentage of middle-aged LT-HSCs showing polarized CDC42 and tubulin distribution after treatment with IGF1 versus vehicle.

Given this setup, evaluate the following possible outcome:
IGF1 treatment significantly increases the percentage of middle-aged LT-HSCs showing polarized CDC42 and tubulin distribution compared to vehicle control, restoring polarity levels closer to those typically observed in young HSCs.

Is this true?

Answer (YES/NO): YES